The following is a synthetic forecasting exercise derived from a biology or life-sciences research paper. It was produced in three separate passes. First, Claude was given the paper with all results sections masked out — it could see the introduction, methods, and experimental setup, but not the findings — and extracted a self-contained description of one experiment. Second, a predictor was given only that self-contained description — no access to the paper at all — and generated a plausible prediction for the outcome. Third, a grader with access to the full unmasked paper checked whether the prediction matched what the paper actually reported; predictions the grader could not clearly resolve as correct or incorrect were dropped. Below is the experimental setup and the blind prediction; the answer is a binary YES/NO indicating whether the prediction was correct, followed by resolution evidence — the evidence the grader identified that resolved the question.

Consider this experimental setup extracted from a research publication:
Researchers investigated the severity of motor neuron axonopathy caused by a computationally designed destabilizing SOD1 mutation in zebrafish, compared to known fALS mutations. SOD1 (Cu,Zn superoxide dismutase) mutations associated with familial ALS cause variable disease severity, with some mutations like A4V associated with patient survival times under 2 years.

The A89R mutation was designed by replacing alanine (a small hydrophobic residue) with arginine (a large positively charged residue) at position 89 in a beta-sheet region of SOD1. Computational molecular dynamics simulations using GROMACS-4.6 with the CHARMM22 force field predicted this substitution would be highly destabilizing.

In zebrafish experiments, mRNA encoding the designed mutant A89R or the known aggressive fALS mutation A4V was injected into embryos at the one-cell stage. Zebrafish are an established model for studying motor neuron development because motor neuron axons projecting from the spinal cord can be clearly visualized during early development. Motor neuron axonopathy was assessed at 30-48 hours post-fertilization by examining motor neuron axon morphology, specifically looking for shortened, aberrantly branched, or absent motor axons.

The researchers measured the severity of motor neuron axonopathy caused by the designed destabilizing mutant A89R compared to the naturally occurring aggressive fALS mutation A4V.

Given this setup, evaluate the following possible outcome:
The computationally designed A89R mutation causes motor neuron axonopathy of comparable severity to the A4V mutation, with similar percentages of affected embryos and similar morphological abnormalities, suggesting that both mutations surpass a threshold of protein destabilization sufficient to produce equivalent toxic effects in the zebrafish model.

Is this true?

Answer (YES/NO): NO